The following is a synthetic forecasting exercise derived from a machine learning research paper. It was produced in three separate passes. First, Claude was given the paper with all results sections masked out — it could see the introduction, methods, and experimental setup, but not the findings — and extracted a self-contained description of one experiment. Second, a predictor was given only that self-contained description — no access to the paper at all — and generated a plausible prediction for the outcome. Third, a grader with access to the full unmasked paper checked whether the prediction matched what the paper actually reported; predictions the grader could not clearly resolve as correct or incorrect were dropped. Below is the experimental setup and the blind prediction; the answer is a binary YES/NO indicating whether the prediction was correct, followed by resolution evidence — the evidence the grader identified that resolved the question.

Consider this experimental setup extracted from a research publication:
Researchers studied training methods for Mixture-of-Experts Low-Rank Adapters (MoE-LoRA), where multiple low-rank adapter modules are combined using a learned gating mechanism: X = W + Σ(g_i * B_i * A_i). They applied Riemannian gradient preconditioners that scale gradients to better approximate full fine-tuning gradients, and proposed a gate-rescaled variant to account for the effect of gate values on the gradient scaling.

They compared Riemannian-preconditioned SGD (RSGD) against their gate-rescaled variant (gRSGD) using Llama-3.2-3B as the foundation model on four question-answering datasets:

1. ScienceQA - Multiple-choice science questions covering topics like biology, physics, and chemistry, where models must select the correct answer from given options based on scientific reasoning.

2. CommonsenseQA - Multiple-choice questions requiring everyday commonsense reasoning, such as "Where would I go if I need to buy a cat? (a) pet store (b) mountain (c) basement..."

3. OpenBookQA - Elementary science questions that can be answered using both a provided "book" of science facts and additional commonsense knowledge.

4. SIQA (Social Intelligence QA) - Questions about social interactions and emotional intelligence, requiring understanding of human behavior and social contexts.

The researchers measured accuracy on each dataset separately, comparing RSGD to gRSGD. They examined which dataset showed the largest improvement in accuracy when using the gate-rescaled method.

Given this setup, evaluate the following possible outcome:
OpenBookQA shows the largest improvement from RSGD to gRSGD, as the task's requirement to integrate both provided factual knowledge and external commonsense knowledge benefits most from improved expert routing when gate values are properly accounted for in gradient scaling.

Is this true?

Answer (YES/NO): NO